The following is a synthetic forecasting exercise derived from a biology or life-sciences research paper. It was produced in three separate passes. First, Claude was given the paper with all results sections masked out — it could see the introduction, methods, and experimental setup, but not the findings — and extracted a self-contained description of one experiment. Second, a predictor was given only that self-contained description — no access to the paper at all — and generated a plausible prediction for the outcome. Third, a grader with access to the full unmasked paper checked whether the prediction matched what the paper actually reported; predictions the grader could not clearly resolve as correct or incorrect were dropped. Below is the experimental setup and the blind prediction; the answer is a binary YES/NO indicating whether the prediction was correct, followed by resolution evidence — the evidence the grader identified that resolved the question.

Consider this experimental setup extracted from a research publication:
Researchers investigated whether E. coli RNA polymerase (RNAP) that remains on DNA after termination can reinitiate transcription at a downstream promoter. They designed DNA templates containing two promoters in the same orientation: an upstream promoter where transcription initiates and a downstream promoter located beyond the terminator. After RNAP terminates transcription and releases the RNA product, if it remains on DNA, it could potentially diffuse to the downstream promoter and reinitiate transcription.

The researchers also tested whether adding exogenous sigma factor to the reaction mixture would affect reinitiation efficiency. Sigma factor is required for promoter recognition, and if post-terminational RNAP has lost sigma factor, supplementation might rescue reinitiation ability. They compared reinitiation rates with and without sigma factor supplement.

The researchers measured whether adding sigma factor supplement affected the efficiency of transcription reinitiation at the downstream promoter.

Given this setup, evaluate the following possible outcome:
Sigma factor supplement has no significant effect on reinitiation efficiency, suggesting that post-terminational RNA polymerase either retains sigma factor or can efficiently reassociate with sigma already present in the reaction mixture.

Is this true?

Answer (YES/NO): NO